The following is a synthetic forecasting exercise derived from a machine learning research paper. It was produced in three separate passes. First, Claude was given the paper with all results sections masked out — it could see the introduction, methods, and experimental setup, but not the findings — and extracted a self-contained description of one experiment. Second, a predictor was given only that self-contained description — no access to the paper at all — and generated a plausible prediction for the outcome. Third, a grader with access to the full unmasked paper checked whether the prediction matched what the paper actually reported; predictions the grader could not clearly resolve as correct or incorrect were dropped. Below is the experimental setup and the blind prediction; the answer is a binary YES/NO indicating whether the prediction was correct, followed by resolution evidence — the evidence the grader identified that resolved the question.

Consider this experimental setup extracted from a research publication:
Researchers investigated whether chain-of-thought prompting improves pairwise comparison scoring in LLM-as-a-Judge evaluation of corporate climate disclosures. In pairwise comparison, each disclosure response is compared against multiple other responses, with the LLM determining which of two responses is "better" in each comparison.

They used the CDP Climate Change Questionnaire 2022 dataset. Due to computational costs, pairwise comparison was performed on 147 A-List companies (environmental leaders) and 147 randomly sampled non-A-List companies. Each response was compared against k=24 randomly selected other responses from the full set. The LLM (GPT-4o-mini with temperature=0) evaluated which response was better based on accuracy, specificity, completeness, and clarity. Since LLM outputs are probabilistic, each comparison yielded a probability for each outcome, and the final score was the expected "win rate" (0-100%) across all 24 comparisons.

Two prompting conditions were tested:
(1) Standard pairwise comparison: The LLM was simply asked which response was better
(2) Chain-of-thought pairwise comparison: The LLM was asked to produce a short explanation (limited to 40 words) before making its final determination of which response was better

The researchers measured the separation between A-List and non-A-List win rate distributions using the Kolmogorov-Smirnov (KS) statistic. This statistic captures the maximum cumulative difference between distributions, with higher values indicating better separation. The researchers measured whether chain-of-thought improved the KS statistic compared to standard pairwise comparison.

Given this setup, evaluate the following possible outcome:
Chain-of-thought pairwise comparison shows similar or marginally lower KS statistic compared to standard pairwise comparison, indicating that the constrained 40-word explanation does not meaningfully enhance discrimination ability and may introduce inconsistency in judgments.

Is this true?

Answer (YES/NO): NO